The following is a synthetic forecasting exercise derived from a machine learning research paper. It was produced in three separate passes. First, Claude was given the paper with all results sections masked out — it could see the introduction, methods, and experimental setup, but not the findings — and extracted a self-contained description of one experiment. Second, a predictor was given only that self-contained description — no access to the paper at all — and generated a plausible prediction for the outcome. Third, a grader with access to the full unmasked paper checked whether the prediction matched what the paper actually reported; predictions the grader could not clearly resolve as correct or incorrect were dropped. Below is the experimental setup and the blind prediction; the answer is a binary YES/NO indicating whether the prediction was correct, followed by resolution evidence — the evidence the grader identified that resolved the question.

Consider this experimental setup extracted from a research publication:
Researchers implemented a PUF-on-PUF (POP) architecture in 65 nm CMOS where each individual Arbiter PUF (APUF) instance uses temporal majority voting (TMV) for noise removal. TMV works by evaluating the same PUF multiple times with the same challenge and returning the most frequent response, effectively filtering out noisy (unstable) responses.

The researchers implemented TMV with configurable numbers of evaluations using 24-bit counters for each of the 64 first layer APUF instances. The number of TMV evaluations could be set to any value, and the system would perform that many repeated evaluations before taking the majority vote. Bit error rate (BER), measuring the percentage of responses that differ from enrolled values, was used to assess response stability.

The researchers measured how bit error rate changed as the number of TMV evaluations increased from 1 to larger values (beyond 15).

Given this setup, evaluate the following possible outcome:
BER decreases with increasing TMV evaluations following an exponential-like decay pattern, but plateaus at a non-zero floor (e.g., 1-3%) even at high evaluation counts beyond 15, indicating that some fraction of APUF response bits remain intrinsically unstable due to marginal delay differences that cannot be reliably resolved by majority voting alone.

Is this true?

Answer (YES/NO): NO